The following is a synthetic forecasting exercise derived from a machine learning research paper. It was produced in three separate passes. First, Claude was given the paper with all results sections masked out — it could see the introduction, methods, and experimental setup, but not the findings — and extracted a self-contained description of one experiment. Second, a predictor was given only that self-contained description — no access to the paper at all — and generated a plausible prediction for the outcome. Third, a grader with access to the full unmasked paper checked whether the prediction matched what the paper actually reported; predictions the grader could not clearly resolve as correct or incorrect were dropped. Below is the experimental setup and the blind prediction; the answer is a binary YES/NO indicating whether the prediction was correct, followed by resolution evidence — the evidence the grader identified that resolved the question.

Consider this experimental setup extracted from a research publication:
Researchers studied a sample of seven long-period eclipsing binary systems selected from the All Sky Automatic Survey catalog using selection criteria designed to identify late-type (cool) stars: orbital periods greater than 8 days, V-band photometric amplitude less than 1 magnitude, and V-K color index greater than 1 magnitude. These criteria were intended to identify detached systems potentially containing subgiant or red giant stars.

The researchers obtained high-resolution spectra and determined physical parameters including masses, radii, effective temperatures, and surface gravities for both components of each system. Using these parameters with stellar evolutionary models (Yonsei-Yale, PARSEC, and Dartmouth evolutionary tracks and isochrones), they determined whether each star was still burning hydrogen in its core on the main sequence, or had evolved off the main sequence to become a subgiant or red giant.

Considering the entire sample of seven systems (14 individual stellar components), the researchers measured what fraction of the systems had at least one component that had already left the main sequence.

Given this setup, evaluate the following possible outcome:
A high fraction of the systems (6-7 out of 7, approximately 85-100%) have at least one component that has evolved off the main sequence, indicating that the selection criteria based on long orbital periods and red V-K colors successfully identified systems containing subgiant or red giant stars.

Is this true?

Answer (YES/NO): NO